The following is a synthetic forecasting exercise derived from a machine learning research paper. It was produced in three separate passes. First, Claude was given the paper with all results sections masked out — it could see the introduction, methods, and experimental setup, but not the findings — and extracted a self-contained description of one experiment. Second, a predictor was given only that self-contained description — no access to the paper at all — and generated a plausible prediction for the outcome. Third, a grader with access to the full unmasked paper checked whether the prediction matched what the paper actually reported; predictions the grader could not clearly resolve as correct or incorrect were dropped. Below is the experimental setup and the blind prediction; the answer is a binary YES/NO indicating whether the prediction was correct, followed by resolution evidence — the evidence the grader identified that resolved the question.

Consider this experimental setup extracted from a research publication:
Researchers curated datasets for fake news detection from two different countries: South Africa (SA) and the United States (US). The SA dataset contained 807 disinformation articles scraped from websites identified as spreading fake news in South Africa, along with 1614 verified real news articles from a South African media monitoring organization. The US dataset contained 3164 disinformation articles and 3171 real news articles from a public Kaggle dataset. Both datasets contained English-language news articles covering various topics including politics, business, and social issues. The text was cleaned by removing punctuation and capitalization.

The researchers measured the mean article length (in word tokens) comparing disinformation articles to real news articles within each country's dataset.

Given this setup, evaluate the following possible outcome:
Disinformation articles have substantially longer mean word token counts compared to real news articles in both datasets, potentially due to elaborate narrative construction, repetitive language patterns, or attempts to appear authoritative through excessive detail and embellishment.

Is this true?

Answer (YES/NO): NO